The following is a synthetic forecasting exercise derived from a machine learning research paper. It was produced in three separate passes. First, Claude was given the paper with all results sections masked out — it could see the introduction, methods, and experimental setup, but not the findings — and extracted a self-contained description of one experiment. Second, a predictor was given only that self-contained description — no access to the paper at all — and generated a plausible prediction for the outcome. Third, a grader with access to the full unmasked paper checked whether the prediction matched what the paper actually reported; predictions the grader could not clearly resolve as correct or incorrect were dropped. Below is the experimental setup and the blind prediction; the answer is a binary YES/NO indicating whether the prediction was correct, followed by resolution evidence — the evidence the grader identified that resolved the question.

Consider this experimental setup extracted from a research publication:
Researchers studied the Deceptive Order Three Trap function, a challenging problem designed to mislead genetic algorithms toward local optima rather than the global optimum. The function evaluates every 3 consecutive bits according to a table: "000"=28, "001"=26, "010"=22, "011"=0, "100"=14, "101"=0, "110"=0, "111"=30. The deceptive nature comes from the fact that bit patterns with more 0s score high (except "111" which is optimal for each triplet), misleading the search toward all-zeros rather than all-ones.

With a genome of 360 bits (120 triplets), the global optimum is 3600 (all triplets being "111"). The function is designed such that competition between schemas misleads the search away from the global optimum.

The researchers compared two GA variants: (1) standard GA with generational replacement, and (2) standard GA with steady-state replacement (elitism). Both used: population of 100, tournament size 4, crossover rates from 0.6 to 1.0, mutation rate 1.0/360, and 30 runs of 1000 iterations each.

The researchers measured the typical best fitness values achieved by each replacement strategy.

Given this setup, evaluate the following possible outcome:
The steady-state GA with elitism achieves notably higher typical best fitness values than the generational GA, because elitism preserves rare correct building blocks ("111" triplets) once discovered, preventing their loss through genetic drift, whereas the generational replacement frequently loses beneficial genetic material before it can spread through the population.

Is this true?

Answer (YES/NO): NO